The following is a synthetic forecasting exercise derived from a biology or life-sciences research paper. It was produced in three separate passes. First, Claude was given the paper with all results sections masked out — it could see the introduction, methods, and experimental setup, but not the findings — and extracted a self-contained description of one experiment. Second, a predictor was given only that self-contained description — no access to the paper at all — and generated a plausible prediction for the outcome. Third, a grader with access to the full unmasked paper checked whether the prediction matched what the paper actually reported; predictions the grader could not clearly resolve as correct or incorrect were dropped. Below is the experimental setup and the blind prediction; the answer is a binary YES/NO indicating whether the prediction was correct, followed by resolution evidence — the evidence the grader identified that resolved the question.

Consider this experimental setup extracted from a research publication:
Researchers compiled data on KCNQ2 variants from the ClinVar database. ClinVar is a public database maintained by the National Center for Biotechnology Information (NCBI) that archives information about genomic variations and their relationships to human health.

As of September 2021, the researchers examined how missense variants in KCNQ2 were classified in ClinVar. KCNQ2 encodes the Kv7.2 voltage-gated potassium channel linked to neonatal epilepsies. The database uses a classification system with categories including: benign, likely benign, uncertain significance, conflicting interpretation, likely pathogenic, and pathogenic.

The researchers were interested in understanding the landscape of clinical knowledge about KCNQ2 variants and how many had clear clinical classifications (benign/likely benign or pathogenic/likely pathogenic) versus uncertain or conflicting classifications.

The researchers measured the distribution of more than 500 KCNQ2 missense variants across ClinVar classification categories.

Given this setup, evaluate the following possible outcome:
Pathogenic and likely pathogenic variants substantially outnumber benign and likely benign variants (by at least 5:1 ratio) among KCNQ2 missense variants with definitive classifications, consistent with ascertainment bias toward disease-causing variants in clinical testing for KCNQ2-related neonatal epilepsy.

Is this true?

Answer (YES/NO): YES